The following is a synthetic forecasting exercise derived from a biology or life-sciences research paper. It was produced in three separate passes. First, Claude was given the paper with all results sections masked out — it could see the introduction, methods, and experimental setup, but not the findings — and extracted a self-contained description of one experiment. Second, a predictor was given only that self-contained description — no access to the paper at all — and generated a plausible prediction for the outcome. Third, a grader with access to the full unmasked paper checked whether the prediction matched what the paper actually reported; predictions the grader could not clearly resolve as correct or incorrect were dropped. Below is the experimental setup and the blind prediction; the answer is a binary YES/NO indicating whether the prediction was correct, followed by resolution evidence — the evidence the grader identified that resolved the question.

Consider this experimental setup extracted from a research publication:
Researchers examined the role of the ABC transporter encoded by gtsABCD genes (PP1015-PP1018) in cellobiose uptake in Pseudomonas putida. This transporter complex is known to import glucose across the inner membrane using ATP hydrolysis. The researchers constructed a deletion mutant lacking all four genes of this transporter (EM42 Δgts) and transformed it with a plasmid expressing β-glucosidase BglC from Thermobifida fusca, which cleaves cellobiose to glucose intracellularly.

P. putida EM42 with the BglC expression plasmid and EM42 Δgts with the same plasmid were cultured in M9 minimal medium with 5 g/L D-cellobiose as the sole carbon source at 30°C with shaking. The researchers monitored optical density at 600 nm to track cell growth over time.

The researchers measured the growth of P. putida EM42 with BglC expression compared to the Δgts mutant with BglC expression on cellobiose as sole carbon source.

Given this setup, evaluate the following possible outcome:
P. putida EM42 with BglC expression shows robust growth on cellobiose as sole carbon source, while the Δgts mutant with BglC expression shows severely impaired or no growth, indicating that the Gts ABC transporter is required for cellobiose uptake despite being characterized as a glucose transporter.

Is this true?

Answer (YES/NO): NO